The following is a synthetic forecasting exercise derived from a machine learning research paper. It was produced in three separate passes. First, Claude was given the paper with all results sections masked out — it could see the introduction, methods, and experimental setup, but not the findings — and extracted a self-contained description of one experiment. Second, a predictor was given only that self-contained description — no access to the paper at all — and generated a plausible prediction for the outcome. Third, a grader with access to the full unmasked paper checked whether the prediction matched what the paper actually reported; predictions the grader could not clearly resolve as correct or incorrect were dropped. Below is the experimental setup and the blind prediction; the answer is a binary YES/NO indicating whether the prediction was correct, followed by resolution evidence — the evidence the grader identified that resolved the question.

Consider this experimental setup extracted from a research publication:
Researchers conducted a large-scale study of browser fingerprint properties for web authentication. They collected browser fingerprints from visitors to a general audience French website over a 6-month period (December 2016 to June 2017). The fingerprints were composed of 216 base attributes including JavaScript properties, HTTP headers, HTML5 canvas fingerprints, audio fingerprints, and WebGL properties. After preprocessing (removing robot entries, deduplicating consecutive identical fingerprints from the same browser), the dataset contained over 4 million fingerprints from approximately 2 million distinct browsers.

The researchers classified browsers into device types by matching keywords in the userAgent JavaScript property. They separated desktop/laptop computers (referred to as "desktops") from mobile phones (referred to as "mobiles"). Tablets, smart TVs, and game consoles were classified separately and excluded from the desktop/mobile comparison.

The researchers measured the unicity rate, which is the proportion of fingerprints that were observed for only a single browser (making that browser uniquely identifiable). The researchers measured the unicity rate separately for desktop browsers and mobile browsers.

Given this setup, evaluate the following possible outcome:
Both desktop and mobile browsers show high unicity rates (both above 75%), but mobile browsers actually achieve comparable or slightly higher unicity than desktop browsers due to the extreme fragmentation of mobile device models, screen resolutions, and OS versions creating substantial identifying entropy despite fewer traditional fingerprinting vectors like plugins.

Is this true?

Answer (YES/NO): NO